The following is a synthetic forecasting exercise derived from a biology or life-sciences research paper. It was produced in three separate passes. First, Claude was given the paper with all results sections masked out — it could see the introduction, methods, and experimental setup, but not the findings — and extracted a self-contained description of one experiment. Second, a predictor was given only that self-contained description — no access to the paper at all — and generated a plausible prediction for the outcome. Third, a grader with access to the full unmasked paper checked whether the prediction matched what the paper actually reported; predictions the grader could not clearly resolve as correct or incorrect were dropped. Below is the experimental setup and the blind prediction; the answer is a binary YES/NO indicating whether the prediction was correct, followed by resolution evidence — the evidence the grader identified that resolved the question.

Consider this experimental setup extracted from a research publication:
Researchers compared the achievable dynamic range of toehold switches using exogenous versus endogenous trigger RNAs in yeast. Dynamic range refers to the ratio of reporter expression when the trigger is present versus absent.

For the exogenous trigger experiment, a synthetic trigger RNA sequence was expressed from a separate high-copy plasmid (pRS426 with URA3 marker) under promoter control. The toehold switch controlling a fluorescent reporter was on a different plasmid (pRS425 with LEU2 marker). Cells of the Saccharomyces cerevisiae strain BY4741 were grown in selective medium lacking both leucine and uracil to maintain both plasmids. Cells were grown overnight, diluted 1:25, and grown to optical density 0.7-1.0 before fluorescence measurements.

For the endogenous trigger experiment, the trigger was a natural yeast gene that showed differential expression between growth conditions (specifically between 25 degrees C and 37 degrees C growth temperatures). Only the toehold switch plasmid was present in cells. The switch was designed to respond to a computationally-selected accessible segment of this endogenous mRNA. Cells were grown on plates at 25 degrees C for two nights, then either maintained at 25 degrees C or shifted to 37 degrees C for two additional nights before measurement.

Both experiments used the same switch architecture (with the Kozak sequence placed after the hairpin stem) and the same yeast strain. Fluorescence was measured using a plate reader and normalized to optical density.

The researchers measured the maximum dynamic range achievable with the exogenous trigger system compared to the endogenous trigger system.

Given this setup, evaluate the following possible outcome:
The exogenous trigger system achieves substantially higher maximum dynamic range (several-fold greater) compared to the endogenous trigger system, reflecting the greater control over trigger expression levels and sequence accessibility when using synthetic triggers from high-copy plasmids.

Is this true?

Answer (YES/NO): YES